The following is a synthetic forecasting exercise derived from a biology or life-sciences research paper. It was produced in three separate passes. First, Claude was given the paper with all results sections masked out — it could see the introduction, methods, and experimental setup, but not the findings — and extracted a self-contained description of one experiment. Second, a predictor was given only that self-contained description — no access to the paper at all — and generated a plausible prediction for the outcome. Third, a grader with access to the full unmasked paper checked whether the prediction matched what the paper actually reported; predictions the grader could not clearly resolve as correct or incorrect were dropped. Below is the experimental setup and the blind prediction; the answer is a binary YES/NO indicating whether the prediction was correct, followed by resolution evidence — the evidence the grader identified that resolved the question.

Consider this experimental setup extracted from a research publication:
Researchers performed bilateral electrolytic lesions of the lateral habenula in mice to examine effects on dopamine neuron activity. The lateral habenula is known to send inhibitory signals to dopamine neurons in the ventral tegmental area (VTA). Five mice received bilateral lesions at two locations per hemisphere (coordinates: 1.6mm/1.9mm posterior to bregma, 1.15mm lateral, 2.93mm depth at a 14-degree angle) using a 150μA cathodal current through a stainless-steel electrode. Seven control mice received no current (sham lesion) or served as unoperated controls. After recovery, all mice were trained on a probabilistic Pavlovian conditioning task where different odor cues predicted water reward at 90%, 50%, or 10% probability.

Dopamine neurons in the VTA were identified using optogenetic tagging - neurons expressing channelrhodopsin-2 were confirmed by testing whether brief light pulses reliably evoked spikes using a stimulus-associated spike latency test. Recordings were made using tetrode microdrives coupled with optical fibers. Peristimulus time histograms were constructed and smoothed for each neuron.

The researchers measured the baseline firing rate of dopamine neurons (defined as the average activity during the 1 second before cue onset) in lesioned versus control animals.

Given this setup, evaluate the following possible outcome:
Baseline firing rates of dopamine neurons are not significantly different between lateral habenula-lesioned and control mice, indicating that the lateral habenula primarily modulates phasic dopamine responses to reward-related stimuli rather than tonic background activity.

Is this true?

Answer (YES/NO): NO